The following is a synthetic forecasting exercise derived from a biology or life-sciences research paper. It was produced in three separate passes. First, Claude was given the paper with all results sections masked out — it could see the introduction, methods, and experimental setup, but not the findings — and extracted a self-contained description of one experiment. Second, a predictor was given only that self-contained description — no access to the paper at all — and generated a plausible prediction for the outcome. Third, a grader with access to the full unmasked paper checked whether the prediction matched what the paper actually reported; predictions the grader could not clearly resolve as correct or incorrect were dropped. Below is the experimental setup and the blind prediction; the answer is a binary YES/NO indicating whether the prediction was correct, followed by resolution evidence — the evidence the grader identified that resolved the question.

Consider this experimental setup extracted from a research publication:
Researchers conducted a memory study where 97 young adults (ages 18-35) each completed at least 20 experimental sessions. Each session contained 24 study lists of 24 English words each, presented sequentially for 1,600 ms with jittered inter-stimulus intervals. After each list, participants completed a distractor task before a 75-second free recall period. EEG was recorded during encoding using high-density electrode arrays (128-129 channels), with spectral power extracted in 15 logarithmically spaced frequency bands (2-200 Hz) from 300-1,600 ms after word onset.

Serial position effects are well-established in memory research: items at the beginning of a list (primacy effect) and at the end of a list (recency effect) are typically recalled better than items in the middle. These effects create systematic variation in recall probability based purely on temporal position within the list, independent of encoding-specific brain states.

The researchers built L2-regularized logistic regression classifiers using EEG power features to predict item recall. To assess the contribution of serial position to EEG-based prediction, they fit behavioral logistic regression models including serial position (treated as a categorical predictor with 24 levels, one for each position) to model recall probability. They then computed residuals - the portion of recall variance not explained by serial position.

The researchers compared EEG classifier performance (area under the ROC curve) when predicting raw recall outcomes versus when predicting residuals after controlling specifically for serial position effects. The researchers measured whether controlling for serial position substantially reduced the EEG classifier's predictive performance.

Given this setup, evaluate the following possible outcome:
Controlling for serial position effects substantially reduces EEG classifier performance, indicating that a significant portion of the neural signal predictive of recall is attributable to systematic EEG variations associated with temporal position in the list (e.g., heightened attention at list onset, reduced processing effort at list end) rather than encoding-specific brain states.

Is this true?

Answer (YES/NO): NO